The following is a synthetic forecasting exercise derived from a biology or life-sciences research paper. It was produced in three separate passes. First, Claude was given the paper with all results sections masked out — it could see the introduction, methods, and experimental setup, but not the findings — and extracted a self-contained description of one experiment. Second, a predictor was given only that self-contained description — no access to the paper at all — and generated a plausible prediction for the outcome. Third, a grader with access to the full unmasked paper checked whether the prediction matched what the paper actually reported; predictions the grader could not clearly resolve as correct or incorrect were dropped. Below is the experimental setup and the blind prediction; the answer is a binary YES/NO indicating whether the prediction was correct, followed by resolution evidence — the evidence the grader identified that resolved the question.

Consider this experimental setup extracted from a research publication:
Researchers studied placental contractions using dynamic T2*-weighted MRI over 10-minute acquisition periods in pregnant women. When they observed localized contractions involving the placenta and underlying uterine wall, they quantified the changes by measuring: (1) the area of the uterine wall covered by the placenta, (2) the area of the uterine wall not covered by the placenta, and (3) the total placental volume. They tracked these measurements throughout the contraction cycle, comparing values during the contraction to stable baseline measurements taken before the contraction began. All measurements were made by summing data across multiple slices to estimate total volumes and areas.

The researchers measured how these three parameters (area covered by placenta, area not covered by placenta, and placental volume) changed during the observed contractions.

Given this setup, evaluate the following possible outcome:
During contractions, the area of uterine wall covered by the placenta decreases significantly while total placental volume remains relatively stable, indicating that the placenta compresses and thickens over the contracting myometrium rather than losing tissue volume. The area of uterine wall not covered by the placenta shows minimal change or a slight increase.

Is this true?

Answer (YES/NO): NO